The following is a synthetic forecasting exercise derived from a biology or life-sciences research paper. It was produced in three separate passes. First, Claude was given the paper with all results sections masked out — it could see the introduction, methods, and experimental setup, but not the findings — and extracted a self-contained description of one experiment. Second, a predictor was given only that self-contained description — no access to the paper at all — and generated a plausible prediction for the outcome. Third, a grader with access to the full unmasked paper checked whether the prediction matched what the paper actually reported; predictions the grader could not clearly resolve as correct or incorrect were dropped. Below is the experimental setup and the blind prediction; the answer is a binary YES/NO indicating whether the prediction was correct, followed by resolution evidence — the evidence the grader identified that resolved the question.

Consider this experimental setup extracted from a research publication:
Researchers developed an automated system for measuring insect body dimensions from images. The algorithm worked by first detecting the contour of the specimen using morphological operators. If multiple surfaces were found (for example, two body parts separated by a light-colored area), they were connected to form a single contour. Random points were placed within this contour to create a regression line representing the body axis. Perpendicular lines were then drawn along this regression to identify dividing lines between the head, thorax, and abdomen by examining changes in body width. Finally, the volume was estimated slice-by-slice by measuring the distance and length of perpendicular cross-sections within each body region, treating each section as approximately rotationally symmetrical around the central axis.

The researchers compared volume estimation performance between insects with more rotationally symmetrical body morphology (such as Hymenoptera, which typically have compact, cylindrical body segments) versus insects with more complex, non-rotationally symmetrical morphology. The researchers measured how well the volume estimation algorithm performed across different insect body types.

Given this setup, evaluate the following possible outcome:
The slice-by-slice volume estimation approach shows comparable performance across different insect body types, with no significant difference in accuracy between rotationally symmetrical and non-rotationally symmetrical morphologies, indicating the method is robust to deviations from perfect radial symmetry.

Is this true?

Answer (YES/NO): NO